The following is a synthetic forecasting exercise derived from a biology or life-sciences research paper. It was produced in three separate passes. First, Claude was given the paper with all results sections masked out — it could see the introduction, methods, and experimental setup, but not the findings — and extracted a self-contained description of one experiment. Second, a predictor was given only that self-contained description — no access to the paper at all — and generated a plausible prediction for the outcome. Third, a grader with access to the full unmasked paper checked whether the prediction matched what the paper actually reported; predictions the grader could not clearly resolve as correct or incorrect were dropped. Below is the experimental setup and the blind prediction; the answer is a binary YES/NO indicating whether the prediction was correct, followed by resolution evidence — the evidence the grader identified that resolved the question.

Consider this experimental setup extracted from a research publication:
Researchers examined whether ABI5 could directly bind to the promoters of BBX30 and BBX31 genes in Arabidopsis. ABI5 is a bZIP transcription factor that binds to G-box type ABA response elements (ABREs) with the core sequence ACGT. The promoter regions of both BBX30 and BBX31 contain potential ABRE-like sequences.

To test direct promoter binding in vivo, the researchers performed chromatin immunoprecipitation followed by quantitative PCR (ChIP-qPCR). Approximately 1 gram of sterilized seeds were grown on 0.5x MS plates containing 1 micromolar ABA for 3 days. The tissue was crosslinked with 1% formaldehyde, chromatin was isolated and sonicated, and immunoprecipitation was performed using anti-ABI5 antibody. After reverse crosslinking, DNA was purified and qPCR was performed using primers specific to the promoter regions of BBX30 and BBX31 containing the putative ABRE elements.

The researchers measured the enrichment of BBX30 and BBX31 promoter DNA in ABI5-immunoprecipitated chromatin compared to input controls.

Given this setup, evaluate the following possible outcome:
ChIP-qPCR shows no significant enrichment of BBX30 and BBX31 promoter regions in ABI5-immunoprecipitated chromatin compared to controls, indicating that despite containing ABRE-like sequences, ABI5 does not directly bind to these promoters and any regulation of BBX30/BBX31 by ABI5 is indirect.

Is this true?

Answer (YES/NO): NO